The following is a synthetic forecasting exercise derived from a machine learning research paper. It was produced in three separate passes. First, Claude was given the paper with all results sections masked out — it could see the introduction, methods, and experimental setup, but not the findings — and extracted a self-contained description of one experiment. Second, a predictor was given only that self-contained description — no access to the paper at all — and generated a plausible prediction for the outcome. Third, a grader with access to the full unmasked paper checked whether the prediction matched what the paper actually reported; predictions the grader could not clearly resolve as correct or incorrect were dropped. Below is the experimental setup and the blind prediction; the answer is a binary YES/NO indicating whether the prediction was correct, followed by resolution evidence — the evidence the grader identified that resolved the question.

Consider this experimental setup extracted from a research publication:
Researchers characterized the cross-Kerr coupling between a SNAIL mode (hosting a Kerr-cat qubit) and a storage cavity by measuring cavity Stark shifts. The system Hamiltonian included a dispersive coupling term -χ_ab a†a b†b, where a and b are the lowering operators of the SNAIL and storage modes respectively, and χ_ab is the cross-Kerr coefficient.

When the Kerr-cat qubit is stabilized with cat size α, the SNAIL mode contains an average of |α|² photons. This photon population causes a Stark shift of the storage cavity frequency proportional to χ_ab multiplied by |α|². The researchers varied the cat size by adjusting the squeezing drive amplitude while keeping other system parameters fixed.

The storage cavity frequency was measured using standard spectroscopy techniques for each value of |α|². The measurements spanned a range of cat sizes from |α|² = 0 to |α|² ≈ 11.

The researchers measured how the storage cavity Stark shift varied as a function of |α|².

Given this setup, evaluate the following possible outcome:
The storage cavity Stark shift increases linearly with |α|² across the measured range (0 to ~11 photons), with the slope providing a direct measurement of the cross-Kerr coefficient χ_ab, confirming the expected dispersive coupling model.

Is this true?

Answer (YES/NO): YES